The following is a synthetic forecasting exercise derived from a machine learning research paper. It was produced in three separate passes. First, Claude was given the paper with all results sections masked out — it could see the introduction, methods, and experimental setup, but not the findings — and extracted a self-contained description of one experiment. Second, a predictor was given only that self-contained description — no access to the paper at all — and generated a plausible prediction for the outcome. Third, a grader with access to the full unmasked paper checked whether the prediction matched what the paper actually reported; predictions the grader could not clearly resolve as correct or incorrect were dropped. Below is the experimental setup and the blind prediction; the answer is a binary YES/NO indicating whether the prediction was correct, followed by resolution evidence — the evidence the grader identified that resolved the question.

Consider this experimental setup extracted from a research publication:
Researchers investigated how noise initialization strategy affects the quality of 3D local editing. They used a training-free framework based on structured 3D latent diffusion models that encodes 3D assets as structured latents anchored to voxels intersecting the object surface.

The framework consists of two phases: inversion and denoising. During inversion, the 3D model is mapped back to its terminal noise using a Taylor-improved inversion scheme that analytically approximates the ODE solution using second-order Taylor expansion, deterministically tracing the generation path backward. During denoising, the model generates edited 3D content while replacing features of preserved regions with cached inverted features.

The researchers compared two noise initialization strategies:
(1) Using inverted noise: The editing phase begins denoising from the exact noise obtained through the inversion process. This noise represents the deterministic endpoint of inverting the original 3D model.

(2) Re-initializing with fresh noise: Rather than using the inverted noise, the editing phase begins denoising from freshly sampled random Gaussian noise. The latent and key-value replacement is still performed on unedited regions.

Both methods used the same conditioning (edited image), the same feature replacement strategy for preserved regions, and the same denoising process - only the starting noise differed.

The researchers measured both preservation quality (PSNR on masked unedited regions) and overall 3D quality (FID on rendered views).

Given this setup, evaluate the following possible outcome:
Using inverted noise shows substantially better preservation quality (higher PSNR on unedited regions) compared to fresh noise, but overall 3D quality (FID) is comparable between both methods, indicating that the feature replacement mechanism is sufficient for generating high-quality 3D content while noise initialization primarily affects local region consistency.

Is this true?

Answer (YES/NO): NO